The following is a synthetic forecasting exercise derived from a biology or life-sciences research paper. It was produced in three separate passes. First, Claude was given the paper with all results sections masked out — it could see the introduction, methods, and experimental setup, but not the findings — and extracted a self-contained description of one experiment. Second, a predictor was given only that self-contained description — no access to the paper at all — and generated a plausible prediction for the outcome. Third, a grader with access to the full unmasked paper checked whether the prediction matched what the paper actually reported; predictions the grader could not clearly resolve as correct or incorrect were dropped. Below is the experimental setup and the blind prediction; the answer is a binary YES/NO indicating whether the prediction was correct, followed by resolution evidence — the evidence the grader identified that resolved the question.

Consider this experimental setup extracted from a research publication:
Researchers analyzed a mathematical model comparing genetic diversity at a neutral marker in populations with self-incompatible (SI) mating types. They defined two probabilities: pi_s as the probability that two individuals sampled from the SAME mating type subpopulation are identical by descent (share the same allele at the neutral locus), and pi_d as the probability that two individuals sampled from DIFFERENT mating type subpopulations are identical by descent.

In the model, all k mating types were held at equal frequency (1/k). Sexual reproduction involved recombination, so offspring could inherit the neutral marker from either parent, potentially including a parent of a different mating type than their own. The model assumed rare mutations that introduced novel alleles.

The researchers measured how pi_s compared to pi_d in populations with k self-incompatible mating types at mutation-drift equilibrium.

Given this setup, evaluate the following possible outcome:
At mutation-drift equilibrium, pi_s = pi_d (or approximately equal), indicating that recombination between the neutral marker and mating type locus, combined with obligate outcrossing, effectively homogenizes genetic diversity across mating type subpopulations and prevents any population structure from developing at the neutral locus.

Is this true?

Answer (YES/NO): NO